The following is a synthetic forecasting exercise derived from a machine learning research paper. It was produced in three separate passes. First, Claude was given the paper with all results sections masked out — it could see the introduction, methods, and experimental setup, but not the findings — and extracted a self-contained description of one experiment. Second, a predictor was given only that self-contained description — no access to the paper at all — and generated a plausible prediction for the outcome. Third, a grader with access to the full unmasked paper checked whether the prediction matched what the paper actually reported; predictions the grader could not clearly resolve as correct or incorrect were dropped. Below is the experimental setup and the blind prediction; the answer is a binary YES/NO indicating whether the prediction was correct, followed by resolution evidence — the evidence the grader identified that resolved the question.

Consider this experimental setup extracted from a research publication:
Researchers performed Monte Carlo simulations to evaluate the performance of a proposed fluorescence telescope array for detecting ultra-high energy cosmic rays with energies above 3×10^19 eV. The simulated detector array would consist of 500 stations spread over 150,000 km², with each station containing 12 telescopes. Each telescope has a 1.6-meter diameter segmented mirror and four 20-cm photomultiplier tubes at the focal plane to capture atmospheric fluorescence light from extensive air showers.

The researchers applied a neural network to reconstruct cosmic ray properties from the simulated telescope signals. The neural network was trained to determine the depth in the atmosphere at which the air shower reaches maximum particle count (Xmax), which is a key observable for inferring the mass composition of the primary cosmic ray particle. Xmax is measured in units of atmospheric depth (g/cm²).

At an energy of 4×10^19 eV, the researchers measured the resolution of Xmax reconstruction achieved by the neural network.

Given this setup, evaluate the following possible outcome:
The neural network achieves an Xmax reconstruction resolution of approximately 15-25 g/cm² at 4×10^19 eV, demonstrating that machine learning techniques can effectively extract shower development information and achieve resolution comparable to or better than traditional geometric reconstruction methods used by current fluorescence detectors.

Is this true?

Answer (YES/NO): NO